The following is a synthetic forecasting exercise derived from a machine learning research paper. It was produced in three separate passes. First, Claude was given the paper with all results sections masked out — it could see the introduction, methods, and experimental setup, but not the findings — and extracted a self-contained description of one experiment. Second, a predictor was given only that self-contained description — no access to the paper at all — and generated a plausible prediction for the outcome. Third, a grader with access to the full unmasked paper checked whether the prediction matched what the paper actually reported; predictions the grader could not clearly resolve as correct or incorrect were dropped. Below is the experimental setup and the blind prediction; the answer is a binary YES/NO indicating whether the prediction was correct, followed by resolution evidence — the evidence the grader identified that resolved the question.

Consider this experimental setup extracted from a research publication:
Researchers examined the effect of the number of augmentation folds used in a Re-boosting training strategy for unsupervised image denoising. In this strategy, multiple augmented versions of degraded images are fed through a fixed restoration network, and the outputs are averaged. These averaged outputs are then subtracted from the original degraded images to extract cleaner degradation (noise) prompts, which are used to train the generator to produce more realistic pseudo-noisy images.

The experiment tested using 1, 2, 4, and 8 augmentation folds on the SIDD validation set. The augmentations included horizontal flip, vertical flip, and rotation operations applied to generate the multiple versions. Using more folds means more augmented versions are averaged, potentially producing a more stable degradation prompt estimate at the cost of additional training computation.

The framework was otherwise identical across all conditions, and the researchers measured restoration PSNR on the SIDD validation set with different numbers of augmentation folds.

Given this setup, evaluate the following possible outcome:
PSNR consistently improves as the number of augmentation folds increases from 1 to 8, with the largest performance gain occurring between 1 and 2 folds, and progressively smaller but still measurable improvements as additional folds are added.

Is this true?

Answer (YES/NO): NO